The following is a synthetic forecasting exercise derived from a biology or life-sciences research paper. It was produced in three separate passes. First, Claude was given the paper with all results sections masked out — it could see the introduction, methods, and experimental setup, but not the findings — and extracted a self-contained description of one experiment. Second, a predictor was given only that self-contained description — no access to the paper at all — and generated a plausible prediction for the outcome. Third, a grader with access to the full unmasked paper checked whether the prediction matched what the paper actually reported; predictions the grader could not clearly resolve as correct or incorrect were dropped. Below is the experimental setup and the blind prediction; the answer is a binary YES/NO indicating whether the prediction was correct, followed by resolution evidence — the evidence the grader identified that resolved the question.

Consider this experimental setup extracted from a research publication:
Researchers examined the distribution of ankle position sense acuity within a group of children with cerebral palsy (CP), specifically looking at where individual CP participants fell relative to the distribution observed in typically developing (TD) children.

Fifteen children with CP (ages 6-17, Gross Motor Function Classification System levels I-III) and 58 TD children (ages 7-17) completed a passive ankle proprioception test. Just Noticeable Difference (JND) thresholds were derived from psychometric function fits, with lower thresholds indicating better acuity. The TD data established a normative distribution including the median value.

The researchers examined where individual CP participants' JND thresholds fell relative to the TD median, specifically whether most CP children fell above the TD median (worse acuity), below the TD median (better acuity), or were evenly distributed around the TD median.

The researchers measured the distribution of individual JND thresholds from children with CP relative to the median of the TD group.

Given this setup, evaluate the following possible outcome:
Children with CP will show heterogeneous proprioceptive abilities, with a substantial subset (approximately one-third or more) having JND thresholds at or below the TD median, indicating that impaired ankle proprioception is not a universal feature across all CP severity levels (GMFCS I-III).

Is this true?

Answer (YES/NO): YES